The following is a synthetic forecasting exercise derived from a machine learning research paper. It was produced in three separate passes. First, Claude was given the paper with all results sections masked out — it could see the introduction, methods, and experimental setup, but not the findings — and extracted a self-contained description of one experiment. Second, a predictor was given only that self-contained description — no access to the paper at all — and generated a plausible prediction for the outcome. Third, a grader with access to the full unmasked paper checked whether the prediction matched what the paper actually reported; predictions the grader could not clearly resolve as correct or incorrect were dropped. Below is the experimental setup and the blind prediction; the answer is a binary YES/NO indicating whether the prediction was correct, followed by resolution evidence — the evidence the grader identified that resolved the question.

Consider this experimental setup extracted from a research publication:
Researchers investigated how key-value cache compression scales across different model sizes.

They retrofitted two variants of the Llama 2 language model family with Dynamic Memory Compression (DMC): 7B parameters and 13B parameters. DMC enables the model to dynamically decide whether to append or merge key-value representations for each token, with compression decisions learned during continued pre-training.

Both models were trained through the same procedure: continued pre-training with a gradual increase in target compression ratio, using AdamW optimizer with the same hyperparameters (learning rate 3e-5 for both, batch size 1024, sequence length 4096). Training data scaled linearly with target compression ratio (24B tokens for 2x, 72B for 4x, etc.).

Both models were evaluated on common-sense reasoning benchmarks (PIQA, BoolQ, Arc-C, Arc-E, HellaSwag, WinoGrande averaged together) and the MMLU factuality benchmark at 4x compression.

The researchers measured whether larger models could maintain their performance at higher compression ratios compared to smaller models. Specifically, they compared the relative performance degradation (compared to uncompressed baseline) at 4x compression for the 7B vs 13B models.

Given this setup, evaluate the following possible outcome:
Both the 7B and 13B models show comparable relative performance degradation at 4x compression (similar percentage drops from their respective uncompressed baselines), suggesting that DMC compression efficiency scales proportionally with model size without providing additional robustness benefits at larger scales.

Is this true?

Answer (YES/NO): NO